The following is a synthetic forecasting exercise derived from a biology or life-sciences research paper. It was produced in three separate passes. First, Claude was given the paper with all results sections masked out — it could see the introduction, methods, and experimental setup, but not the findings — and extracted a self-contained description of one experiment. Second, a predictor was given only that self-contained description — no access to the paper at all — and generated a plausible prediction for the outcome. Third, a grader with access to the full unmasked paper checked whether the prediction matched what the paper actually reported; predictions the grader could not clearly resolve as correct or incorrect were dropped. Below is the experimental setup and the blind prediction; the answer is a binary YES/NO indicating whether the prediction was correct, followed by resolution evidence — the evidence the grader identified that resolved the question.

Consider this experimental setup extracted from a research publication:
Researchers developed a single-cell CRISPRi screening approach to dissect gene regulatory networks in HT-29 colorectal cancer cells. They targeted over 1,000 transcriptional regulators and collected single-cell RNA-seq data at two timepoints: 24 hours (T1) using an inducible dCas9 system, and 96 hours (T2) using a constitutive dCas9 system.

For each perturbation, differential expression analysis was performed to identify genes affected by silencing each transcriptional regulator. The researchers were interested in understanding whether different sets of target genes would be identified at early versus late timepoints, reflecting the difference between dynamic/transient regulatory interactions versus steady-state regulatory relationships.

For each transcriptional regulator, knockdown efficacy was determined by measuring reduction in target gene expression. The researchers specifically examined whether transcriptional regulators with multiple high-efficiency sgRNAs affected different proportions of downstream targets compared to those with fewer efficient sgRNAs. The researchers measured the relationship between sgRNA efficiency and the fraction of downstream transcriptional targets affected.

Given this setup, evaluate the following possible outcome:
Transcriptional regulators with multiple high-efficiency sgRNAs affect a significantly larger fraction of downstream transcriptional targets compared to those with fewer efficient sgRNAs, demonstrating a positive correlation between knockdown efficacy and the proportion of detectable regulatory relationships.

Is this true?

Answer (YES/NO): YES